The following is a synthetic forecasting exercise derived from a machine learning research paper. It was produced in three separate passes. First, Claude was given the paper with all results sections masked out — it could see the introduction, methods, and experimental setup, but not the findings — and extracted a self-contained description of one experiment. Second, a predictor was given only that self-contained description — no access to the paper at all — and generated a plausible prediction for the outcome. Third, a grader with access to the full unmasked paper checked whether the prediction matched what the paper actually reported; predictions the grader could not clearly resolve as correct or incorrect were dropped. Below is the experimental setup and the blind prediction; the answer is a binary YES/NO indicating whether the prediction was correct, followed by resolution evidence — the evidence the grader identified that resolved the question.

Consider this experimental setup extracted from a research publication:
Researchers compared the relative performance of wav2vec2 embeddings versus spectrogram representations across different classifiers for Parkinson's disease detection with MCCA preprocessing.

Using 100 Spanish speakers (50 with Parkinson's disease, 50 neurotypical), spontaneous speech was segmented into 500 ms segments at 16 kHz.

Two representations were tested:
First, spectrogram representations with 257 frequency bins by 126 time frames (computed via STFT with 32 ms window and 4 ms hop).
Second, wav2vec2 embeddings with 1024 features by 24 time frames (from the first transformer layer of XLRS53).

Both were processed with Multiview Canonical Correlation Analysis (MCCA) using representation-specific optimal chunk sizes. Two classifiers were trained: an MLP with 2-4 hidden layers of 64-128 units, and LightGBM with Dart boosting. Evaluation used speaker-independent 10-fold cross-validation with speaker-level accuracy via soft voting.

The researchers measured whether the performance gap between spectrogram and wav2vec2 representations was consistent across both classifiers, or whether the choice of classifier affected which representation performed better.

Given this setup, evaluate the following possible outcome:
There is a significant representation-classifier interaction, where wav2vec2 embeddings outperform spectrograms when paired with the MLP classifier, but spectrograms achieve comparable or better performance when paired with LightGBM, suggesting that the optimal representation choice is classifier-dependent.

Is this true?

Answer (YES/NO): NO